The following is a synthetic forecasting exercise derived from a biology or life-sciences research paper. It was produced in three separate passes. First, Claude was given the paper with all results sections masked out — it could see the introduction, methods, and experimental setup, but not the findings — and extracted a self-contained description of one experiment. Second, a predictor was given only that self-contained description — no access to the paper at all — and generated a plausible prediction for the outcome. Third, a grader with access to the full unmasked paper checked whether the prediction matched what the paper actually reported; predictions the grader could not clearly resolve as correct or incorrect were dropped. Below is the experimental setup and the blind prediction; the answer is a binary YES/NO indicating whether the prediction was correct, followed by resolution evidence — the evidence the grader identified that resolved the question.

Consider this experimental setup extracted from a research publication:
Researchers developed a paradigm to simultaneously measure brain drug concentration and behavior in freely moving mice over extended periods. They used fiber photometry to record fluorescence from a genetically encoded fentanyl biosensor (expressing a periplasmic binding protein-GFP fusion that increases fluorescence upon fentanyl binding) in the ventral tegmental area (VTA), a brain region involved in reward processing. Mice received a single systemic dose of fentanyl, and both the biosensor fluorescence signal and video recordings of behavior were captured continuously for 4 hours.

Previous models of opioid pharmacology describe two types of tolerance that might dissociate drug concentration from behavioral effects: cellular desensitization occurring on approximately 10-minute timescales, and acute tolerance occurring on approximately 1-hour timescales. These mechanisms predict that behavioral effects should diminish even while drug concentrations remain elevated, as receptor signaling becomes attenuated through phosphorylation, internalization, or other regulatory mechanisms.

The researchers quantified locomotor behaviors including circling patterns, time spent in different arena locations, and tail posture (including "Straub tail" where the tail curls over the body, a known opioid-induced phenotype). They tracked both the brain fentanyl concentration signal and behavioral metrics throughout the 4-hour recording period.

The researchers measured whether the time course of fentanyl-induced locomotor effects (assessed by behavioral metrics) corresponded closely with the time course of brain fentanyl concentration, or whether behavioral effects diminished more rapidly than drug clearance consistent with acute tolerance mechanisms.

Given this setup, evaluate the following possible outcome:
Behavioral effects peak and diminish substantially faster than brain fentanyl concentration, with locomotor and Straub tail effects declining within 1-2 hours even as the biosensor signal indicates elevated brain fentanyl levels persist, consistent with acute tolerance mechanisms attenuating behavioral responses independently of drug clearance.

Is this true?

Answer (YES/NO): NO